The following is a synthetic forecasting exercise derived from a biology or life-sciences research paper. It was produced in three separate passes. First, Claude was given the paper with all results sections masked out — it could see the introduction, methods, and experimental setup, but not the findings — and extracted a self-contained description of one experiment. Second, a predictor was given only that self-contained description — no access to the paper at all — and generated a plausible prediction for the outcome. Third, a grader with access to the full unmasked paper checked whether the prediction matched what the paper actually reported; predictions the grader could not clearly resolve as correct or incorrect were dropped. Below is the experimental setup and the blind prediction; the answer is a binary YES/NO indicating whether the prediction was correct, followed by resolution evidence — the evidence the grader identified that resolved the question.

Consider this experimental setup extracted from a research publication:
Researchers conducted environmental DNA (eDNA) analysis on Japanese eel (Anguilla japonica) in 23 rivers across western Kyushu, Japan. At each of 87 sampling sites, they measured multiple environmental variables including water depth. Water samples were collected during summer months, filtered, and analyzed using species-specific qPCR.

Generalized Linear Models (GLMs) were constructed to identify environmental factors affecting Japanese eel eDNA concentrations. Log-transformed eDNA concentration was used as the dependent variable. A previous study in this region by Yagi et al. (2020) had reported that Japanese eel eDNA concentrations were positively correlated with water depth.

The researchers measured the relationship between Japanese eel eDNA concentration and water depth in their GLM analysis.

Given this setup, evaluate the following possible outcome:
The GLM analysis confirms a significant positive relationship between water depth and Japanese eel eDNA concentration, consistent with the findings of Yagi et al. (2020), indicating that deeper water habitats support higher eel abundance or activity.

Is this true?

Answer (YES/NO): NO